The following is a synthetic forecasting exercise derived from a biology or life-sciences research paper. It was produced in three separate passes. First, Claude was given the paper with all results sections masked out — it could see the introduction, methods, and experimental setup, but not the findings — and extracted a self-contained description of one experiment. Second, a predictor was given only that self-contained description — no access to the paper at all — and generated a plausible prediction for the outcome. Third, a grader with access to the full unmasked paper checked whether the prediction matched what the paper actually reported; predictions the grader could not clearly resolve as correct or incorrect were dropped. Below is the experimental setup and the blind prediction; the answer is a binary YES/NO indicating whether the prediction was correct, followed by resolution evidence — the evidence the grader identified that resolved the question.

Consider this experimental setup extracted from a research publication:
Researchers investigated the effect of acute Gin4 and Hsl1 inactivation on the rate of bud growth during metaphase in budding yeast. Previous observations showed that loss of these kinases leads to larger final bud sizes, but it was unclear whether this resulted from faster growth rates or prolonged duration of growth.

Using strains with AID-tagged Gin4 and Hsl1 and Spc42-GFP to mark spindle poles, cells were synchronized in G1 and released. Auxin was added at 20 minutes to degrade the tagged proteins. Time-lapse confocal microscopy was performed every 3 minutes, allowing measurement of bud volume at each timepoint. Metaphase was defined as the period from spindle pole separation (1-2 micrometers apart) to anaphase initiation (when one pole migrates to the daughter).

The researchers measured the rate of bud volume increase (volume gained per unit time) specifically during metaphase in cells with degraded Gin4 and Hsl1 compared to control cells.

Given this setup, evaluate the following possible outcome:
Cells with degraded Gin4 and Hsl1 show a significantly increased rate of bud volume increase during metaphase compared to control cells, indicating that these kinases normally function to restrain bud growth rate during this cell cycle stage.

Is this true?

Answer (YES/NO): NO